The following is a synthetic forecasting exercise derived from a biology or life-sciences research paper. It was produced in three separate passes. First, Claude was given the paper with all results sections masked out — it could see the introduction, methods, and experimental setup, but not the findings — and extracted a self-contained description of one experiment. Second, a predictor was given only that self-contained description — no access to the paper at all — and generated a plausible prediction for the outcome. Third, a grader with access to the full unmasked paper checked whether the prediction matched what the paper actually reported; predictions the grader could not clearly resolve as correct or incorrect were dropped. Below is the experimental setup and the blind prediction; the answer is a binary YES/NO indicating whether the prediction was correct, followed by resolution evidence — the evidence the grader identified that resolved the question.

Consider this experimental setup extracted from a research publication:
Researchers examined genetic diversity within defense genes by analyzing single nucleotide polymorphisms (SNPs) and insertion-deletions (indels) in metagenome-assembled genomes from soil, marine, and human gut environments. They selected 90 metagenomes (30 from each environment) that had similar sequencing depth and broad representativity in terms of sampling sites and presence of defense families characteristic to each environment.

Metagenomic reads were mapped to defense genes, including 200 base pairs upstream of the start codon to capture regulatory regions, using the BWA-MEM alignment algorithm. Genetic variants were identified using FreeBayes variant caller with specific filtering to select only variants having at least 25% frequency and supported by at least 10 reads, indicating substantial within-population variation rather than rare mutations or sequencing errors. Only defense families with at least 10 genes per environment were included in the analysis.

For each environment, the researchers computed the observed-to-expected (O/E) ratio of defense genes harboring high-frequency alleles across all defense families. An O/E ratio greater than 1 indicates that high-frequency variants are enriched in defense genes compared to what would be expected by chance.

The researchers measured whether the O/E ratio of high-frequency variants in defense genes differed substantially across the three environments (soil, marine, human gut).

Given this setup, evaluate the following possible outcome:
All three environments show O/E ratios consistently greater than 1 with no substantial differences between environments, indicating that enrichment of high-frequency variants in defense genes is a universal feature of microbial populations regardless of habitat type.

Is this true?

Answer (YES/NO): NO